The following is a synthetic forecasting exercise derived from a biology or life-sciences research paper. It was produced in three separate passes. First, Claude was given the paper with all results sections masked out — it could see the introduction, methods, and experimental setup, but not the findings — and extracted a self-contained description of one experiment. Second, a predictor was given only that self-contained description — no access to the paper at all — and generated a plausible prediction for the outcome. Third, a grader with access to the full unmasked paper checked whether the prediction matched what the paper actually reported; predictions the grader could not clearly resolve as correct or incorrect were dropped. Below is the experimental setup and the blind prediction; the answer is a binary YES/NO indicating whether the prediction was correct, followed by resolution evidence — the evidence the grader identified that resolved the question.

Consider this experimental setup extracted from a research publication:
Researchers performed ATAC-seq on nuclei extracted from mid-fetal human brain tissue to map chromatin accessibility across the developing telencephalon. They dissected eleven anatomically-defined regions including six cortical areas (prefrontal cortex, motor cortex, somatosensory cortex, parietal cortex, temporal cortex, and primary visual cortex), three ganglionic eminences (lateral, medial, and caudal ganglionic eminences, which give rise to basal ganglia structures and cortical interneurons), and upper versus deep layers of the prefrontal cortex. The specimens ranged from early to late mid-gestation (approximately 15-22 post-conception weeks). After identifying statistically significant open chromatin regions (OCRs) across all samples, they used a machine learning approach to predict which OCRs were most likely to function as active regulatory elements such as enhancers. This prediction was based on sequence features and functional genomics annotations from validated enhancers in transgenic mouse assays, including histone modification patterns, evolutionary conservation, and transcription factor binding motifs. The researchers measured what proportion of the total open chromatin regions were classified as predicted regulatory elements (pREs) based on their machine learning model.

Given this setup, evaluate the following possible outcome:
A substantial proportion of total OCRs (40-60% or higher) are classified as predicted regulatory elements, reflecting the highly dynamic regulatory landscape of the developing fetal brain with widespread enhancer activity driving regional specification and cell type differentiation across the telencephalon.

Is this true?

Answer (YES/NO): NO